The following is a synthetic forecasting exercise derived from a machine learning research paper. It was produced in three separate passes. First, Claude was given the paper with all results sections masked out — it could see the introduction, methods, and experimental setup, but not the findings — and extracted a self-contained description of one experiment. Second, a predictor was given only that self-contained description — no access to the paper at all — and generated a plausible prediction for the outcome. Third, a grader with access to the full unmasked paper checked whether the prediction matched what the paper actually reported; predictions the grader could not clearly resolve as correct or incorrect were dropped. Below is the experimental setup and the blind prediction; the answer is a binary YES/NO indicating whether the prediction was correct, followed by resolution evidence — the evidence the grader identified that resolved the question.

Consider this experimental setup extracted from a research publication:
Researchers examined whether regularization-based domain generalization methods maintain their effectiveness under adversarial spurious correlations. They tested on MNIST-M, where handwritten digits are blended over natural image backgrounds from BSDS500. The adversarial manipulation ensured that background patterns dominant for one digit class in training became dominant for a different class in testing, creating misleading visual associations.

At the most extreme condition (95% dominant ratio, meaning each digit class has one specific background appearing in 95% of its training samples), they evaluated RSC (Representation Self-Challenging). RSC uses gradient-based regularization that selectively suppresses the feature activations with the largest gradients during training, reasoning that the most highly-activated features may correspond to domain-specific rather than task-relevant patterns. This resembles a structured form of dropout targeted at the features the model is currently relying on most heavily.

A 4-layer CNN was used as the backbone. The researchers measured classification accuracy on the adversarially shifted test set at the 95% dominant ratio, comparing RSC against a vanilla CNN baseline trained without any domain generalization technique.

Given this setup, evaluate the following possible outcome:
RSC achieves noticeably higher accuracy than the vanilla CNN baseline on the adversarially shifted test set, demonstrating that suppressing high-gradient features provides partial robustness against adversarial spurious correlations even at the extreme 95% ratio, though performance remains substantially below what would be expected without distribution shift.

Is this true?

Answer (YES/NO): NO